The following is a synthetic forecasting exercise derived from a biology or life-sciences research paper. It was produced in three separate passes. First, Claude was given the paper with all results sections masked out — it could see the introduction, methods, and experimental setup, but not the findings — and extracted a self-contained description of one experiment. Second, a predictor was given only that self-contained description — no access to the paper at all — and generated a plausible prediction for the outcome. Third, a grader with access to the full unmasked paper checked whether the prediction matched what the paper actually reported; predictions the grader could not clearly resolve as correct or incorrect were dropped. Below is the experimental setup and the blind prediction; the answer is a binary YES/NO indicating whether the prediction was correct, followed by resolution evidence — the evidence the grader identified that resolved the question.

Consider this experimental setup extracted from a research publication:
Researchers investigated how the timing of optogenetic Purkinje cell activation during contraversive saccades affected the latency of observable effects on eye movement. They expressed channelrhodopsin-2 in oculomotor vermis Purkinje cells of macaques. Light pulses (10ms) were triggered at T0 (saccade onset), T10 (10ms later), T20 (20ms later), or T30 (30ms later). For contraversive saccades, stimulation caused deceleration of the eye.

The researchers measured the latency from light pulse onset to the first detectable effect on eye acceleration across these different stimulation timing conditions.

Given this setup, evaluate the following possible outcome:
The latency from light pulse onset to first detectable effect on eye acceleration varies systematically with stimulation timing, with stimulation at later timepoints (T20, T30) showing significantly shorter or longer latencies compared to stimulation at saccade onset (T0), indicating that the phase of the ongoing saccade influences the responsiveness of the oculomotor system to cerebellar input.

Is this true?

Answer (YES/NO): NO